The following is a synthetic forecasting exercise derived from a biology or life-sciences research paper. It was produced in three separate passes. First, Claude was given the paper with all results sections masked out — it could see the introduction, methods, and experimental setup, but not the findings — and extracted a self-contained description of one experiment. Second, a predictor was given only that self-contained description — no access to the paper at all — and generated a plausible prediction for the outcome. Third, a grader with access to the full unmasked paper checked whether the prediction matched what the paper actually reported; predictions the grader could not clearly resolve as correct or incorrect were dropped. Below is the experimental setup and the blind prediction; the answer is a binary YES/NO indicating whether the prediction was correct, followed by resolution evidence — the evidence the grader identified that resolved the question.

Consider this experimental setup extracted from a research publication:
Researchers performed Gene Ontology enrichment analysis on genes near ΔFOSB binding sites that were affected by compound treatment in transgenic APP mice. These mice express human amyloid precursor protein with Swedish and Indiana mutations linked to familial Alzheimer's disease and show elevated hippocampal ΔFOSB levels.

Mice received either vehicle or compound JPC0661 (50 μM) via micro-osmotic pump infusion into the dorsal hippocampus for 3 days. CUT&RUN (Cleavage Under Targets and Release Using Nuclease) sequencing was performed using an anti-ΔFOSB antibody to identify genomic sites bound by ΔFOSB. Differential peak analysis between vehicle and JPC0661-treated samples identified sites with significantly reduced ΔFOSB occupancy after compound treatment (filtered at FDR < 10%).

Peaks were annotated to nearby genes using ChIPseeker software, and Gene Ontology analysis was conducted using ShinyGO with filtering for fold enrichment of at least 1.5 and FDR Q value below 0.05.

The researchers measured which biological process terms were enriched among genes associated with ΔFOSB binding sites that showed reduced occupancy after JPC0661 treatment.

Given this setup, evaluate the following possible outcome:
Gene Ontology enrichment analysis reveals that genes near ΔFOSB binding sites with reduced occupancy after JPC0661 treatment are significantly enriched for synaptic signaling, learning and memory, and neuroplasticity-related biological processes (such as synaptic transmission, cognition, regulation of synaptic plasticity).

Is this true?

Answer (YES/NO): NO